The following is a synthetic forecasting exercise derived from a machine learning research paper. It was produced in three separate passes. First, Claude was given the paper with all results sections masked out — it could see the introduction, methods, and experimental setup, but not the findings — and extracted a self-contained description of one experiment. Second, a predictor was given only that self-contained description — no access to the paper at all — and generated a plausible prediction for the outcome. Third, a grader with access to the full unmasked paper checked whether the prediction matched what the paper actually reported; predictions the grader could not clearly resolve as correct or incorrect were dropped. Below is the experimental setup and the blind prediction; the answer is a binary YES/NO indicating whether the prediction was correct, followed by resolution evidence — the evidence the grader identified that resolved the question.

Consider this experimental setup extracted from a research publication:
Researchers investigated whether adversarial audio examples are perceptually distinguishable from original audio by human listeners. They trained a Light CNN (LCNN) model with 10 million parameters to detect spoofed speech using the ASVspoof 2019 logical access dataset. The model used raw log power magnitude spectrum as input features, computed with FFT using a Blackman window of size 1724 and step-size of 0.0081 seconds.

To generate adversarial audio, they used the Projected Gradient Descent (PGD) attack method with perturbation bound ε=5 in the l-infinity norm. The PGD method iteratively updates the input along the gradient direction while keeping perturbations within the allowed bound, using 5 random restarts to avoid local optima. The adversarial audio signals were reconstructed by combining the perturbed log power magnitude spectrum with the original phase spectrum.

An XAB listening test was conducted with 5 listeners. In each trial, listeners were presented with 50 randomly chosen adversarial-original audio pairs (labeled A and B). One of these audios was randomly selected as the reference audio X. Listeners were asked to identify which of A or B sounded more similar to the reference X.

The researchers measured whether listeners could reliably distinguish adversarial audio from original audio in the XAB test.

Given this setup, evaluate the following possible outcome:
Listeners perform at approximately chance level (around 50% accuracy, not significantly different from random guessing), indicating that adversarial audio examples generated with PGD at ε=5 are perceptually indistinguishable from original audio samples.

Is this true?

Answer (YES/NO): YES